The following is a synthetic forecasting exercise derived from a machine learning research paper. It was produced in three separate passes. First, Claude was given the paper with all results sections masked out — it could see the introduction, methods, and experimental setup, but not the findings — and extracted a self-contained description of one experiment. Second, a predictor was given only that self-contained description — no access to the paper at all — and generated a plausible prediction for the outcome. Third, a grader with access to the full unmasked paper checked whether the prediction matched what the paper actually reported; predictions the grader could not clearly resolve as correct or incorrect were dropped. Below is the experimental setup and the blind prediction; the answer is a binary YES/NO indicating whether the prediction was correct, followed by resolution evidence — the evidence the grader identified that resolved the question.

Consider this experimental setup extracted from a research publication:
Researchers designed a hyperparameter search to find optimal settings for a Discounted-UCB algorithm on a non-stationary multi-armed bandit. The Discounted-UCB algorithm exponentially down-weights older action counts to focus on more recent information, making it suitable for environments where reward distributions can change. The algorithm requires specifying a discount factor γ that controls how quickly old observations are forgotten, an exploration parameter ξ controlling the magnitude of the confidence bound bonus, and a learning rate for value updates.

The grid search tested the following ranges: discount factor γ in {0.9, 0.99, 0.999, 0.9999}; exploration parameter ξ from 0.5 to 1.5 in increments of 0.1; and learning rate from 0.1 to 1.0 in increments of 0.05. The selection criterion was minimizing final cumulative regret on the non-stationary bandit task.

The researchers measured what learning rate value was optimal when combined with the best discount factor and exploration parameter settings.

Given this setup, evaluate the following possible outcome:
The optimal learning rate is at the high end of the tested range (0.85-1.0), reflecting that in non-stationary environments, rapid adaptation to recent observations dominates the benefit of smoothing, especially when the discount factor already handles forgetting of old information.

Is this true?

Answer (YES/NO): NO